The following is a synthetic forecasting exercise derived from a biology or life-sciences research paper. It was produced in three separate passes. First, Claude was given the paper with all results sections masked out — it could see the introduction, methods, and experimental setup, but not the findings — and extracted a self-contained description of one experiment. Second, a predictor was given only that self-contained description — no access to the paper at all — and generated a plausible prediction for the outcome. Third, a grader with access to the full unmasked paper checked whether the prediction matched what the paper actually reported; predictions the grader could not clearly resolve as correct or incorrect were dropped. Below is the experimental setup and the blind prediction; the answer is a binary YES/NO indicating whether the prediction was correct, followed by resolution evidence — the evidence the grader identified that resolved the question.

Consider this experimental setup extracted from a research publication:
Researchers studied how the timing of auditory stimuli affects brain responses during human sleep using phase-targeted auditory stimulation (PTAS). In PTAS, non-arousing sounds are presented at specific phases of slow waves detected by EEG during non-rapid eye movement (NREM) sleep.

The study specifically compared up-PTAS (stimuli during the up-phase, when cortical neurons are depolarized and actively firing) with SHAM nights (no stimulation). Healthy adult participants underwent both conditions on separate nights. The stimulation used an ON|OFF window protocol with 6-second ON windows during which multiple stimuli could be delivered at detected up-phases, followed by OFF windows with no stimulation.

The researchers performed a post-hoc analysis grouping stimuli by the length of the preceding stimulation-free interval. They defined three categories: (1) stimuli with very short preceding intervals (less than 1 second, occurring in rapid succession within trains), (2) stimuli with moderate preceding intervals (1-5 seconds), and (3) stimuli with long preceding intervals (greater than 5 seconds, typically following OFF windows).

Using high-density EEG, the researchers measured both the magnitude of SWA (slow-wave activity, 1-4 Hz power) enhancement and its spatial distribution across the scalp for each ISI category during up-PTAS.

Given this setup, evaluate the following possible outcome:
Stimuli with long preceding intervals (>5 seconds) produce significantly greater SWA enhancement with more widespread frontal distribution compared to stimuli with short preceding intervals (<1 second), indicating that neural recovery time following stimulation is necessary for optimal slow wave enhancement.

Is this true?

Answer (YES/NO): NO